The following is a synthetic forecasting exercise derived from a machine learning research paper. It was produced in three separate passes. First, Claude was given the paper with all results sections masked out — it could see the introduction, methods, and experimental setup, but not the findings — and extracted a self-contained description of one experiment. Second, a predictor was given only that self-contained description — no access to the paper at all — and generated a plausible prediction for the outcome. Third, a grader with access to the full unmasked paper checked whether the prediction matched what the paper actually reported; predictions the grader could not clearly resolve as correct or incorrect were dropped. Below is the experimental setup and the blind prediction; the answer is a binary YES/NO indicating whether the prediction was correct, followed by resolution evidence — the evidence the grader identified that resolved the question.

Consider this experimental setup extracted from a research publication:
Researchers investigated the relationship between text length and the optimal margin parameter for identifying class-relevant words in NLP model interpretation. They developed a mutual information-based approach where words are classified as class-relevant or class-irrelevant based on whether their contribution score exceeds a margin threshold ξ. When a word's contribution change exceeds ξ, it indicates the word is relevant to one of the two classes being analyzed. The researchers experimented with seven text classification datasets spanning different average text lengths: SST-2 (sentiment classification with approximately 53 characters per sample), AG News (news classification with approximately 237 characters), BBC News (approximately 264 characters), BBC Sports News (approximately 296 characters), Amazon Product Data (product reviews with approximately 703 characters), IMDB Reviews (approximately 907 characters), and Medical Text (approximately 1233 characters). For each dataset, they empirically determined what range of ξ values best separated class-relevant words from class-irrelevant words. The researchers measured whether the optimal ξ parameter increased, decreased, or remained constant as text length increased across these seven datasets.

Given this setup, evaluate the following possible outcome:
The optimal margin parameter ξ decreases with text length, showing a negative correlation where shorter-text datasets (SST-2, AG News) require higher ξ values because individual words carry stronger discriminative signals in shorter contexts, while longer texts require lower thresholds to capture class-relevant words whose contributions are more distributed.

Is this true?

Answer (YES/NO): NO